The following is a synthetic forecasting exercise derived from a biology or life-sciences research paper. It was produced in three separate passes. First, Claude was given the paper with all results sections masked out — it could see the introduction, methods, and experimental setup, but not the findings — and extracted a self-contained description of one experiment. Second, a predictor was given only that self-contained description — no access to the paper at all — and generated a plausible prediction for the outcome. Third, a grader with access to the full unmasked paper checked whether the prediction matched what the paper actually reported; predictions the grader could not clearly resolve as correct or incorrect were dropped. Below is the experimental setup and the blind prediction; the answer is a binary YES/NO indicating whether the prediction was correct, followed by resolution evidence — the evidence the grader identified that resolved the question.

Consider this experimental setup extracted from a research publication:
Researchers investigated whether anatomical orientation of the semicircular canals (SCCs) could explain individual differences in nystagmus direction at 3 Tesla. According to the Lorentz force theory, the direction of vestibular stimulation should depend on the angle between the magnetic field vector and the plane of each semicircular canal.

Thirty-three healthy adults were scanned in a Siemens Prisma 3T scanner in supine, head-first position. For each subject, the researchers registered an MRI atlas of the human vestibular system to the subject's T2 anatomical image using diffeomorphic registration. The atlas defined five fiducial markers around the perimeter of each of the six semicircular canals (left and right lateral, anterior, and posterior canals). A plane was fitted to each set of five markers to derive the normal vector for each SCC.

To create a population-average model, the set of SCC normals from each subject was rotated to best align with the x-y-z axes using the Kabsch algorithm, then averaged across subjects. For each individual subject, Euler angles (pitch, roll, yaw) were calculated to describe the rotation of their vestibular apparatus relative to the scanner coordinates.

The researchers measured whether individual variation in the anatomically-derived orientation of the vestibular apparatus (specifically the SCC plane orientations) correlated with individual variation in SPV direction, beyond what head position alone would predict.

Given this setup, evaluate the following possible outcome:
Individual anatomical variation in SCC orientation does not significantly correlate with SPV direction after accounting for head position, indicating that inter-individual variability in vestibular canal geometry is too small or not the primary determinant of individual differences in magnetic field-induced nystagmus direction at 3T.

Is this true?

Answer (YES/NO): YES